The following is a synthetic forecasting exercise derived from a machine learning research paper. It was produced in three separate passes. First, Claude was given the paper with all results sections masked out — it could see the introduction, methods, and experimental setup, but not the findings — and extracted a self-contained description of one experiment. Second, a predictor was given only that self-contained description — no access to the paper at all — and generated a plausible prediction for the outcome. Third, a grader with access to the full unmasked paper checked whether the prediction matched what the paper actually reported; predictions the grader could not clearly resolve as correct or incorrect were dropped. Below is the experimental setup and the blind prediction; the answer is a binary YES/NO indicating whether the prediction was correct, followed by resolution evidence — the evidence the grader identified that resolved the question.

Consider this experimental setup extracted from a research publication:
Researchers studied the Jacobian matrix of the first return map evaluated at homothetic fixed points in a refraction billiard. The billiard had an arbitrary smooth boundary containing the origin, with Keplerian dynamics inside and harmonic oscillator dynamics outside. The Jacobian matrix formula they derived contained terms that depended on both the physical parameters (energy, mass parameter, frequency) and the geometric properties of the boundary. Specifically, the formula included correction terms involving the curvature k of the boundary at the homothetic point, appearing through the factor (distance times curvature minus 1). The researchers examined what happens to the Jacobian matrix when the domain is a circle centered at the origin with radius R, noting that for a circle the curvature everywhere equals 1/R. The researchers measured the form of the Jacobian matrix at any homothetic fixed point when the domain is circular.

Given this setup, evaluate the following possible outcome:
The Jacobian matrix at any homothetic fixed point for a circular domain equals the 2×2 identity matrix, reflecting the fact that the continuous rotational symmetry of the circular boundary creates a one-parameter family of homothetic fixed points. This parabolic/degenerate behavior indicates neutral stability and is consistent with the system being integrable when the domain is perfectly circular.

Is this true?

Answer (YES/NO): YES